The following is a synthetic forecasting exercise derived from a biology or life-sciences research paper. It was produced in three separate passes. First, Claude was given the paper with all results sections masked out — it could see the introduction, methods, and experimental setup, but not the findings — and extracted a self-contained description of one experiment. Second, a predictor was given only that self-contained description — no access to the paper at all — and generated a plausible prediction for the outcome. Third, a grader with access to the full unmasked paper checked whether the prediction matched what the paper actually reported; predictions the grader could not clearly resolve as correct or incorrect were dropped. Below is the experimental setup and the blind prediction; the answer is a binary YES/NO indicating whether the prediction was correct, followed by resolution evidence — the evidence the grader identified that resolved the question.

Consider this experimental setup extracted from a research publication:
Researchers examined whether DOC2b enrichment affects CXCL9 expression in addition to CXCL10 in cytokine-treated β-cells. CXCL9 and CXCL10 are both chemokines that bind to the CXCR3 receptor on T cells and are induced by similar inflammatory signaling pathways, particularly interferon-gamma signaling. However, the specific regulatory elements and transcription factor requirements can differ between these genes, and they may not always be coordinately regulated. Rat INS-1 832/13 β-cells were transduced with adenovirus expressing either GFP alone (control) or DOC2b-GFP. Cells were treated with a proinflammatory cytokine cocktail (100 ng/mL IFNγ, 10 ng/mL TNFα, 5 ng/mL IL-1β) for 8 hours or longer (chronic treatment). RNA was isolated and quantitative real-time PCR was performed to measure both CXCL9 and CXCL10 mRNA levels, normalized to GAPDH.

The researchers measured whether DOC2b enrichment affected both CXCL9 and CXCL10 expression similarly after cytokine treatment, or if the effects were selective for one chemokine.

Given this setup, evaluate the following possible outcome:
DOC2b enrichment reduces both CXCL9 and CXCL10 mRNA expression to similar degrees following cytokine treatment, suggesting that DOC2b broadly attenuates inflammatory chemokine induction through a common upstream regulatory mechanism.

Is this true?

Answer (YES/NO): YES